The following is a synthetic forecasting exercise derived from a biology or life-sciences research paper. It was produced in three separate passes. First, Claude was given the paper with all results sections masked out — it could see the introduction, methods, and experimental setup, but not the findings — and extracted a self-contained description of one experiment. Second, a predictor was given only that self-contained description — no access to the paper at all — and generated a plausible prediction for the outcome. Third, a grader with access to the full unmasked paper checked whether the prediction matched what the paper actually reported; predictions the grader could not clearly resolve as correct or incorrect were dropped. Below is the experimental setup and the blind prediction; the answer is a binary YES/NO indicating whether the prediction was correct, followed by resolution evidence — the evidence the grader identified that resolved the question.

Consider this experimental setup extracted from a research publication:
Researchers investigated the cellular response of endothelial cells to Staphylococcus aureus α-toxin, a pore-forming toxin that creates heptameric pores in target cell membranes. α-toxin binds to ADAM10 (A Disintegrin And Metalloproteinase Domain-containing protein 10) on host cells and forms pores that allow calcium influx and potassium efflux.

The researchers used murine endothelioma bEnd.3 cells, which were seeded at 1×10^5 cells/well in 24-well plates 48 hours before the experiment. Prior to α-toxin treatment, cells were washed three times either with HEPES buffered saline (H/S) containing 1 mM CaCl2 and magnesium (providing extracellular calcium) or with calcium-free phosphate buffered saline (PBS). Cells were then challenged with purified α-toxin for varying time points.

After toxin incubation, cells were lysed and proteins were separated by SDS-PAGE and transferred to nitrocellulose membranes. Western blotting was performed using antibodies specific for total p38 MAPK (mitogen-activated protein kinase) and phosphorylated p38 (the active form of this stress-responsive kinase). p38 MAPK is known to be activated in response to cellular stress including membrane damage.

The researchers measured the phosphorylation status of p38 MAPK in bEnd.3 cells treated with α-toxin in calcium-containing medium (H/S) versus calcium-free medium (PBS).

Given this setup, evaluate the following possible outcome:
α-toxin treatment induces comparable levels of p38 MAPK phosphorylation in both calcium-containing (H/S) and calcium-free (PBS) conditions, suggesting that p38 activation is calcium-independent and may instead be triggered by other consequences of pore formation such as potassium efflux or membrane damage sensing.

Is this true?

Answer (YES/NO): NO